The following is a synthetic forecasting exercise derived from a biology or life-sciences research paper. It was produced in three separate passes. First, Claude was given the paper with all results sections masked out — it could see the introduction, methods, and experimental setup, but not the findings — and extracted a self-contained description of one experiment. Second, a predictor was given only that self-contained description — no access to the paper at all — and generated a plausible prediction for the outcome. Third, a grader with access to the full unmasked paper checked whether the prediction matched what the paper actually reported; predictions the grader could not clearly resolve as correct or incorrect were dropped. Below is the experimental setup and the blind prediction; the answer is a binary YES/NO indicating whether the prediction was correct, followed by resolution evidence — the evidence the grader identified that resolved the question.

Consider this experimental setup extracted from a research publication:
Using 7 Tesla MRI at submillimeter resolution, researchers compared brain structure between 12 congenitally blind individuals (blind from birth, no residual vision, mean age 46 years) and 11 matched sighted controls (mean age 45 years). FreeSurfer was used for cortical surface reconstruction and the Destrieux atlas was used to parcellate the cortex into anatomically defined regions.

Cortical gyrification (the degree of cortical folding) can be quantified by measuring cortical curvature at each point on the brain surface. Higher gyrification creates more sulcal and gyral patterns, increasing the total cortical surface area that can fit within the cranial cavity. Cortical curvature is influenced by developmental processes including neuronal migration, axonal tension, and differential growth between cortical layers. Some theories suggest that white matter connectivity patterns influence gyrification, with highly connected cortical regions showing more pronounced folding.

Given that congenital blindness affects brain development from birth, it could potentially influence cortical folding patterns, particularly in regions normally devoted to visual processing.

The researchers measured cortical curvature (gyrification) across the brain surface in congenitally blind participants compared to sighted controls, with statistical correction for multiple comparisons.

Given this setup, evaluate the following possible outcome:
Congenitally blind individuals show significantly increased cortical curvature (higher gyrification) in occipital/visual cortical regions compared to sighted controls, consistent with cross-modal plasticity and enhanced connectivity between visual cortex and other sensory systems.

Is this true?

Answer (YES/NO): NO